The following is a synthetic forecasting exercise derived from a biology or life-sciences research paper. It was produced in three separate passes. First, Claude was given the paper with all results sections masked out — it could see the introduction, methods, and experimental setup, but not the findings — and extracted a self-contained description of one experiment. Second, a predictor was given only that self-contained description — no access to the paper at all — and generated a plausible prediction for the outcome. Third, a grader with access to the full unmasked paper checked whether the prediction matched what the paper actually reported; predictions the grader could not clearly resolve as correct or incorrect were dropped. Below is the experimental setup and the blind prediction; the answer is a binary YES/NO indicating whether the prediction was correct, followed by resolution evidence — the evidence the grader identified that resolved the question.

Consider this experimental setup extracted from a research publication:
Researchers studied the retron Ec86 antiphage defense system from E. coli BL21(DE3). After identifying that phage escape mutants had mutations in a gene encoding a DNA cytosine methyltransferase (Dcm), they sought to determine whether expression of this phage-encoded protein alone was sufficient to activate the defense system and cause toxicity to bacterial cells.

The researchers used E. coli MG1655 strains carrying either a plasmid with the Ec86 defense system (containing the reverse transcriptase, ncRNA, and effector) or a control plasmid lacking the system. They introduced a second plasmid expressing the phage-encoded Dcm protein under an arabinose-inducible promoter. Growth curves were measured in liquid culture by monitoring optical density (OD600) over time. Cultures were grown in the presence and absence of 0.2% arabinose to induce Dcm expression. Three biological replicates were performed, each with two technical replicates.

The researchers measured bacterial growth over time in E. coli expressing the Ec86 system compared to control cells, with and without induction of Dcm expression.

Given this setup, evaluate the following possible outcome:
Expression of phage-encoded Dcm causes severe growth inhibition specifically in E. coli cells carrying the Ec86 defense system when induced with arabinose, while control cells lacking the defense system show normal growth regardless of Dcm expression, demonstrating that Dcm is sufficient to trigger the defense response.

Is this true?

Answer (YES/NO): YES